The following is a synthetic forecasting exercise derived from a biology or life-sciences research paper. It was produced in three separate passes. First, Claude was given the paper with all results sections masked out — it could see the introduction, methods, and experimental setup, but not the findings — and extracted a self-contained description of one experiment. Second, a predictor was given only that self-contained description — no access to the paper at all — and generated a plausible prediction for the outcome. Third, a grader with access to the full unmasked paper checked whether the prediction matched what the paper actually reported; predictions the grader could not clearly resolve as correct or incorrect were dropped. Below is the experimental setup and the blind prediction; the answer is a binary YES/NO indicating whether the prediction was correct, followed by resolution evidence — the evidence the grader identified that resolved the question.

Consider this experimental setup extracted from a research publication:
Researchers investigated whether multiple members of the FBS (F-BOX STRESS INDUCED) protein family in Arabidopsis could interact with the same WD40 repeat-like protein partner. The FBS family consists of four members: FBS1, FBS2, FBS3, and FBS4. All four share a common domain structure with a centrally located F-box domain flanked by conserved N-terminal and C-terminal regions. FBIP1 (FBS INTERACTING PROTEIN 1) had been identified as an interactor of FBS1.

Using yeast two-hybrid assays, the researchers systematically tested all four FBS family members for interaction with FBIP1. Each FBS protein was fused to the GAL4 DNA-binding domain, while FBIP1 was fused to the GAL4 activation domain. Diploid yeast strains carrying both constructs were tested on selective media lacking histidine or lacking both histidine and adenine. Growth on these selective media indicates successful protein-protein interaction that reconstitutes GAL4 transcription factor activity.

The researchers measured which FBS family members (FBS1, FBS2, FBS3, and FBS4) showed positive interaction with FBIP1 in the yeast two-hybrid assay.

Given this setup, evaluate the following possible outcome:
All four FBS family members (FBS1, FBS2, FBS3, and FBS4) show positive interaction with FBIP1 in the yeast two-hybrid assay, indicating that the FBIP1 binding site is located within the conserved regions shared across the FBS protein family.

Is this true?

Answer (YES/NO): NO